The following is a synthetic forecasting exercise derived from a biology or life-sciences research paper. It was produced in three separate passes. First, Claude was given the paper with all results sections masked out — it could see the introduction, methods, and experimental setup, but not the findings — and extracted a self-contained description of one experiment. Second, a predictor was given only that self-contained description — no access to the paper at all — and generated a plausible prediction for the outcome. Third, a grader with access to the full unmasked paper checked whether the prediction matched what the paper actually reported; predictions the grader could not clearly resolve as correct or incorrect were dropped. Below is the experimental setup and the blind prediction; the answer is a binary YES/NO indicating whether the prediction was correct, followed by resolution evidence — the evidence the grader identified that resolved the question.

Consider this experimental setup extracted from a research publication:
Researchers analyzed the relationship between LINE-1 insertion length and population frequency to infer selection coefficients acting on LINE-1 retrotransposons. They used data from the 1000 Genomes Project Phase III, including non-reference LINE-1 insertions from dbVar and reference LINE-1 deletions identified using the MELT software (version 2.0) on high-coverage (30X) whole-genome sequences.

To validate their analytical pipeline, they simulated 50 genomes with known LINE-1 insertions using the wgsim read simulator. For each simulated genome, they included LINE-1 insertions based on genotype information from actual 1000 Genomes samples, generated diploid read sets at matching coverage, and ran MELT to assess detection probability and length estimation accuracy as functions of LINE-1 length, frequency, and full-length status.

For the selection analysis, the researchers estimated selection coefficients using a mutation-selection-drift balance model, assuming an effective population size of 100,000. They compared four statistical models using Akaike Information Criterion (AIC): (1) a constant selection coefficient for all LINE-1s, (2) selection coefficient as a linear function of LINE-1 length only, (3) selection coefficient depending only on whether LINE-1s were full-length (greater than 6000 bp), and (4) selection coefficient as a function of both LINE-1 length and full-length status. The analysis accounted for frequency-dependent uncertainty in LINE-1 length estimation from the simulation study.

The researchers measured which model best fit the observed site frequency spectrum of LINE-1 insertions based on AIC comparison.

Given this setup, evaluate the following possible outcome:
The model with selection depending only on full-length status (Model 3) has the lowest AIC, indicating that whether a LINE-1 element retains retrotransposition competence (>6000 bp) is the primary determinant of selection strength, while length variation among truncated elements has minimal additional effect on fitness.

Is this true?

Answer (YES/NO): NO